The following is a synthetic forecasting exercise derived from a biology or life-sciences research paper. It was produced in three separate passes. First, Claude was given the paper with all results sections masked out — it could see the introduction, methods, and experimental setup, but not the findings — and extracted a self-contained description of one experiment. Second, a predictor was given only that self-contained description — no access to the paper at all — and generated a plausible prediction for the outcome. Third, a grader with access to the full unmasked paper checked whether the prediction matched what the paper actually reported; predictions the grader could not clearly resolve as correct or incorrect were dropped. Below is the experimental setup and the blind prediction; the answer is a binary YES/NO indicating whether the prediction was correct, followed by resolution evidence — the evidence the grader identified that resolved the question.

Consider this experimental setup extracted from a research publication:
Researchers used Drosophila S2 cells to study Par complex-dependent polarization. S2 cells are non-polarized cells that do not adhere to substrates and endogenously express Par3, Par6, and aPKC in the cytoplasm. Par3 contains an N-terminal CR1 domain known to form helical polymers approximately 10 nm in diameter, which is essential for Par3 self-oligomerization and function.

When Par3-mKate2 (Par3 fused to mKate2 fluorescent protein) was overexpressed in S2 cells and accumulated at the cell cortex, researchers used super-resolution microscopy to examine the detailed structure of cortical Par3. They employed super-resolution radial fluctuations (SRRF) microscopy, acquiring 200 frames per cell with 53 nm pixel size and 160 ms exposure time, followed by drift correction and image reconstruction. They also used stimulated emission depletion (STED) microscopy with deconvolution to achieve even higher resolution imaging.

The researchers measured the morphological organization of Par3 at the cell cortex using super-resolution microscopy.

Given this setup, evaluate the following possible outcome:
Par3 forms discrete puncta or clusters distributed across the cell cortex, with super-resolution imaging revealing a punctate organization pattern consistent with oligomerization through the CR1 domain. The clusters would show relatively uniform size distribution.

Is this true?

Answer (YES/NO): NO